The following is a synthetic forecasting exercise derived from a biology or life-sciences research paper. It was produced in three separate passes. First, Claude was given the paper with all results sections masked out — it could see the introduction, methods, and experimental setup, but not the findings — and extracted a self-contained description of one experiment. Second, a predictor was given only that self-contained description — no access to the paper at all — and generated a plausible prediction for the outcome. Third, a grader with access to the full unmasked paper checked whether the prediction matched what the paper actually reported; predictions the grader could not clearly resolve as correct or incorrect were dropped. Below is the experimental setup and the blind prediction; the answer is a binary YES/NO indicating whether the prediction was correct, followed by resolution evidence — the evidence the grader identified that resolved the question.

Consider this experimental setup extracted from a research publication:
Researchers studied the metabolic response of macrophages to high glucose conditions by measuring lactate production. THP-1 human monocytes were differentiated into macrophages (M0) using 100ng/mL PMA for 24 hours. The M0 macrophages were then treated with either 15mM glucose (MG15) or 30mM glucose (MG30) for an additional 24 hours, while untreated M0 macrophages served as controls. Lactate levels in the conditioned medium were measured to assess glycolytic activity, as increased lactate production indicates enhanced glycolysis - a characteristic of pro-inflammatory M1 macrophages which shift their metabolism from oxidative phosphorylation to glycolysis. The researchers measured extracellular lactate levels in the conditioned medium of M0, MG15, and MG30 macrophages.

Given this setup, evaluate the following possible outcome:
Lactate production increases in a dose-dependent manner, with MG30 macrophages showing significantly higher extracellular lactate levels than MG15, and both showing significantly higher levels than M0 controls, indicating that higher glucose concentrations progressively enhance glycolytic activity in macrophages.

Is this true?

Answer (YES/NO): NO